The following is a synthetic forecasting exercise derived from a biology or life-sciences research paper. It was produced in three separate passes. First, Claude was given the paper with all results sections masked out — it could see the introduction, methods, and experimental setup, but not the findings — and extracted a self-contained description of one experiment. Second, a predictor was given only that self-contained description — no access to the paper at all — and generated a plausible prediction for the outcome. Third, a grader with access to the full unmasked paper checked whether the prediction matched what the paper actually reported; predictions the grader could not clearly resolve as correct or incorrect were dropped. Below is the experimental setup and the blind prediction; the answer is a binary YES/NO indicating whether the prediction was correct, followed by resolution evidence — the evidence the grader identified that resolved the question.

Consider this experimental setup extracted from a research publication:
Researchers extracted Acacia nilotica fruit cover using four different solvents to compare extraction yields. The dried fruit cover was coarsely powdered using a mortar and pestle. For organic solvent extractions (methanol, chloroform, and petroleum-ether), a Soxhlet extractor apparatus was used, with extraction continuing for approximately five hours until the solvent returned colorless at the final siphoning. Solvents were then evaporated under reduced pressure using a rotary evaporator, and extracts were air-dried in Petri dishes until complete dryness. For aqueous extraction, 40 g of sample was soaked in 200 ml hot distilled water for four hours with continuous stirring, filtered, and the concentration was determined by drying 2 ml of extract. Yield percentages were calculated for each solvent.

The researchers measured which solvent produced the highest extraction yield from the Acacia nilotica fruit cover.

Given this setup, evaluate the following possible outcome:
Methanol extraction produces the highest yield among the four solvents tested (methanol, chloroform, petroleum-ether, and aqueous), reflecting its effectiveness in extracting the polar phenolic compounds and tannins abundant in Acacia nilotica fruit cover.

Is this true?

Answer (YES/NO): YES